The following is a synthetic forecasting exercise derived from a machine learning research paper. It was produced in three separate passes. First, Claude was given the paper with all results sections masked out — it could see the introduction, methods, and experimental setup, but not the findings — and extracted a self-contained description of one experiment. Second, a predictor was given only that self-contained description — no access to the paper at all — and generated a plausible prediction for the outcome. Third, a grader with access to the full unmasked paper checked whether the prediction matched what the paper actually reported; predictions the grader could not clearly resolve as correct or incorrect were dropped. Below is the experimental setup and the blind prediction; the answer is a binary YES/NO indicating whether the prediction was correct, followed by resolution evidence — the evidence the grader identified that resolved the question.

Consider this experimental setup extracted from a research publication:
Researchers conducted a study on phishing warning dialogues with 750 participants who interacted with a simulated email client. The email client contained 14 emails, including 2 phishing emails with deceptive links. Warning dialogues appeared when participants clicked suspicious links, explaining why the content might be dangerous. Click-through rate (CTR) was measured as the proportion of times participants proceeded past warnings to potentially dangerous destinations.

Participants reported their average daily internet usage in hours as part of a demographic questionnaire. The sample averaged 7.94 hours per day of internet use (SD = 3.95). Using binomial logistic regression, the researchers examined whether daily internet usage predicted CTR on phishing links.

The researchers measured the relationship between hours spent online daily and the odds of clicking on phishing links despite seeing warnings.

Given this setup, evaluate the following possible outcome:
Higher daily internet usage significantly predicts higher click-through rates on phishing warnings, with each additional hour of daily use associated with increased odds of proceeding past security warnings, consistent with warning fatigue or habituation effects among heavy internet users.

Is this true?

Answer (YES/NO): YES